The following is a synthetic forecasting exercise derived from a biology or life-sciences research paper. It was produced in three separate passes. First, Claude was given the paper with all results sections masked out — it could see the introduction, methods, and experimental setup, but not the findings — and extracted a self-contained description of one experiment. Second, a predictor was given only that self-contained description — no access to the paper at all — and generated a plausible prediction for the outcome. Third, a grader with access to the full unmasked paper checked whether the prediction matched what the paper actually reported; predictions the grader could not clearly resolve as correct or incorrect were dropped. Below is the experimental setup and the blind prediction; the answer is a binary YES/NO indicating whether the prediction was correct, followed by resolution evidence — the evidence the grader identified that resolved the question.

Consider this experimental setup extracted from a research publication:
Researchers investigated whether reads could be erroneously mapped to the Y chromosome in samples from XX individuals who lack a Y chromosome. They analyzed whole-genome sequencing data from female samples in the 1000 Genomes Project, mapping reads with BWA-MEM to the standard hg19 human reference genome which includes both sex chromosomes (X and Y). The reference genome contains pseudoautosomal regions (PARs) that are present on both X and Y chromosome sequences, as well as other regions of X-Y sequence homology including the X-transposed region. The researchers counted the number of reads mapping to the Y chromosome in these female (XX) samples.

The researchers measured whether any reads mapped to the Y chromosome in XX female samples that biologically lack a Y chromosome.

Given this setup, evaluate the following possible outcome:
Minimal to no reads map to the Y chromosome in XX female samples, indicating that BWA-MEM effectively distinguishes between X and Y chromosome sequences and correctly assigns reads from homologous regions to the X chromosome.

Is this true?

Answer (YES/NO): NO